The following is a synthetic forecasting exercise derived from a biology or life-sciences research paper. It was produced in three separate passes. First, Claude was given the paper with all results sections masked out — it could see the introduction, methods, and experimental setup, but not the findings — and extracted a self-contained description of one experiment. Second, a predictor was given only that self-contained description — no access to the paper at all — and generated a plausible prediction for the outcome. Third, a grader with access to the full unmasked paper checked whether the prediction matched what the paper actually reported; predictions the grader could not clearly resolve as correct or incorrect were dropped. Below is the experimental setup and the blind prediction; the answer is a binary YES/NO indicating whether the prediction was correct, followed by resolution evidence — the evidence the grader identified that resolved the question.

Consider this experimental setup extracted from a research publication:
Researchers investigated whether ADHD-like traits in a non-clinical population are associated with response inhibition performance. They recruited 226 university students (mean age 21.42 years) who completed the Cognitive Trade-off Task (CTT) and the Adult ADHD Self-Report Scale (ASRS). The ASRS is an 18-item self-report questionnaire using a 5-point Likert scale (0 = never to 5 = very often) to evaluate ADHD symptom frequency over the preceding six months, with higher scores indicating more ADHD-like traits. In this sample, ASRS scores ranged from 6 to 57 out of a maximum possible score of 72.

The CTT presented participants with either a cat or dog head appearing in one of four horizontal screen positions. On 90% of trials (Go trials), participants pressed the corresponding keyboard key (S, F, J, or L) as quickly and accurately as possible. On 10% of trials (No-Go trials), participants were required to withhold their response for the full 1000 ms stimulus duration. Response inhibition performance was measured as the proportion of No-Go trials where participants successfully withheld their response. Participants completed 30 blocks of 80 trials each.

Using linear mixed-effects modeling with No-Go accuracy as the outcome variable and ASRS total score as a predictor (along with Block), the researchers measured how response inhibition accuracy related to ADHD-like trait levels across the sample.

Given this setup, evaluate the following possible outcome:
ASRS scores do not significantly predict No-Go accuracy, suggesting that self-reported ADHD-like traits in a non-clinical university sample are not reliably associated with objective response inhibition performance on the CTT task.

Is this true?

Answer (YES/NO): NO